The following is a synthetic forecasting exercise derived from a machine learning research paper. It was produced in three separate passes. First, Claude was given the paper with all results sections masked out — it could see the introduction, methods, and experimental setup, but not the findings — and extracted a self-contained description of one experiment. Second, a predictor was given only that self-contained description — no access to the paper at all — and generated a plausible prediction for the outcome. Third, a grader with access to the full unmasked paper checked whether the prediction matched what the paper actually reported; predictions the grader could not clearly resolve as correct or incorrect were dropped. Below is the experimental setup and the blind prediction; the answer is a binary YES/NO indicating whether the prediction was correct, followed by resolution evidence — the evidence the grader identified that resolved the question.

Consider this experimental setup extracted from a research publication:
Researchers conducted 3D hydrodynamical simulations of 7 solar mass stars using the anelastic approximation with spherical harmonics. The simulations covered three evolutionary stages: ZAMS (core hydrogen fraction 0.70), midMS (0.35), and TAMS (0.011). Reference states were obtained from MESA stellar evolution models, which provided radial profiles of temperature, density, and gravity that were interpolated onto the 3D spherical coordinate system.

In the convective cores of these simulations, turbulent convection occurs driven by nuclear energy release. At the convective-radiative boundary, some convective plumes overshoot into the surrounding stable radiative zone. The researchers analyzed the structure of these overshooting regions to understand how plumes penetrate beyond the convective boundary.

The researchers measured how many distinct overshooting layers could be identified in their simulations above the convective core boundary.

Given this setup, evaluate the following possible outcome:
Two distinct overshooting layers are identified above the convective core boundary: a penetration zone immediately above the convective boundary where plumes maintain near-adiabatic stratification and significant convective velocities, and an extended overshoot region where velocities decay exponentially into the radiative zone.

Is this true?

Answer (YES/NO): NO